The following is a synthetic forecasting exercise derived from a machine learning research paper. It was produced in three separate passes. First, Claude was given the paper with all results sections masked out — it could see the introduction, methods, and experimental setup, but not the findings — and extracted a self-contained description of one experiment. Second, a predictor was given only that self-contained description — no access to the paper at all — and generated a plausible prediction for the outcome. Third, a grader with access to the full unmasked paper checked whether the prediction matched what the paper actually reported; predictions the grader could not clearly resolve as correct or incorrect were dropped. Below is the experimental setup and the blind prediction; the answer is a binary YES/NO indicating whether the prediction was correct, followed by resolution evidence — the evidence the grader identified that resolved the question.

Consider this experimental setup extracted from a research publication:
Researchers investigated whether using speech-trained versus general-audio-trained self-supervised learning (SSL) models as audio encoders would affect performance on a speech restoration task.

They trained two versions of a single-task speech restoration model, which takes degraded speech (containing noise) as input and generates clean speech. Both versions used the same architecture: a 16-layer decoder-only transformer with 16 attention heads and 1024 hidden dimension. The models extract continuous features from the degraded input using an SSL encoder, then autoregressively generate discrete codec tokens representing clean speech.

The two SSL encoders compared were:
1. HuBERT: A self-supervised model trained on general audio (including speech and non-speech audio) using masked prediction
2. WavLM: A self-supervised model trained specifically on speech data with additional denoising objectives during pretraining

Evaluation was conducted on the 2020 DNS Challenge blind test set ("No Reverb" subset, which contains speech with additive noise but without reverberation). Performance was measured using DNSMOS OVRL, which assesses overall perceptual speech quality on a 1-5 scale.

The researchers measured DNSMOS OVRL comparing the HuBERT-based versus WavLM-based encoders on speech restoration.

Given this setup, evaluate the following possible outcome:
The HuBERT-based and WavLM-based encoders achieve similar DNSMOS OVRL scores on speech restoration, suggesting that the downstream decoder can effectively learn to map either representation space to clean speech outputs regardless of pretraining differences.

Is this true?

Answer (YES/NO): YES